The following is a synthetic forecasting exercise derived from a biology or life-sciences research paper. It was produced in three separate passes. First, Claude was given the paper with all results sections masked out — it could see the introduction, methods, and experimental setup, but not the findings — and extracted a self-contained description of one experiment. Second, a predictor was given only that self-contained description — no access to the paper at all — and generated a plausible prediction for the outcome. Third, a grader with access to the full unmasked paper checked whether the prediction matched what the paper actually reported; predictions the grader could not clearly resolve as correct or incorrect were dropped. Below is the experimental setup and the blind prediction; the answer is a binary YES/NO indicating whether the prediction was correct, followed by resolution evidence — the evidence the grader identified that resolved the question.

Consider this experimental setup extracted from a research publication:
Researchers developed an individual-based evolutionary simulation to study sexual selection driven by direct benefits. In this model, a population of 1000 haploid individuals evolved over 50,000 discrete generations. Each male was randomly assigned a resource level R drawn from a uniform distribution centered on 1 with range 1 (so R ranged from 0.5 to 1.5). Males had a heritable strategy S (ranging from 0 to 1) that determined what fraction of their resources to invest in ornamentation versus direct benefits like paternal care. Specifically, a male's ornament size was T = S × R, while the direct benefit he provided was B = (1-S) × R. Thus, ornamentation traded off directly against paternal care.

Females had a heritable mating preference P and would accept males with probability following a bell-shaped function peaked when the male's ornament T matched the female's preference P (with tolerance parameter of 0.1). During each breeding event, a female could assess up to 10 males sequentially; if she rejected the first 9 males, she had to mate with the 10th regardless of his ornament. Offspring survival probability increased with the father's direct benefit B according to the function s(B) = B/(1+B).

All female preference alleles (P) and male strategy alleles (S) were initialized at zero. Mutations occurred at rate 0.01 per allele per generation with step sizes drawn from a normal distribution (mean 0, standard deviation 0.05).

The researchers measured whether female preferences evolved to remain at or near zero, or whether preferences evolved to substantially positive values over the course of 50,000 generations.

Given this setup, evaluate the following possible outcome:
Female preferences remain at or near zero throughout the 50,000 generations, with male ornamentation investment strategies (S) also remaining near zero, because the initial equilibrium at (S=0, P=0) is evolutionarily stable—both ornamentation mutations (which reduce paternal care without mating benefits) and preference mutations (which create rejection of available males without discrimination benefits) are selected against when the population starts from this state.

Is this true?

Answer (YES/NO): NO